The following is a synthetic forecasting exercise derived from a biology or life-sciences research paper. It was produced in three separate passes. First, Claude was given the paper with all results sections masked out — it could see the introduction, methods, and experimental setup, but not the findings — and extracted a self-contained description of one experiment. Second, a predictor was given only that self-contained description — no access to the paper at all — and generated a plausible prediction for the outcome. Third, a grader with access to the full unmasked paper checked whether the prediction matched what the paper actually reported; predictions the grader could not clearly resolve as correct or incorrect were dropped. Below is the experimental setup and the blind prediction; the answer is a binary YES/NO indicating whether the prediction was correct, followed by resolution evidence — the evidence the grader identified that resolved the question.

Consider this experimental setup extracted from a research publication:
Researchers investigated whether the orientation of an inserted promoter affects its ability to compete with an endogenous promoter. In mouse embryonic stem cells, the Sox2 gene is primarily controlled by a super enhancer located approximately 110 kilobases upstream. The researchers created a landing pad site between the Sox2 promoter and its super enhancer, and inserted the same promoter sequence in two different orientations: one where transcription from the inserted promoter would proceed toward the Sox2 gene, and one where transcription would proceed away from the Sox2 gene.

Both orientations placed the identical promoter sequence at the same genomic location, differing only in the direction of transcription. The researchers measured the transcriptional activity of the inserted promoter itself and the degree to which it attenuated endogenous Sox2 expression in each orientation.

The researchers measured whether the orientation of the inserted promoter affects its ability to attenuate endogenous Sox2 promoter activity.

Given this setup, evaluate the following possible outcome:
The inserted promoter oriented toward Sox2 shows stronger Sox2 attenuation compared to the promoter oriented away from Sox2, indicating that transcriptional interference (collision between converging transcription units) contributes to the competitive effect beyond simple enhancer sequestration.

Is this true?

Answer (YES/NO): NO